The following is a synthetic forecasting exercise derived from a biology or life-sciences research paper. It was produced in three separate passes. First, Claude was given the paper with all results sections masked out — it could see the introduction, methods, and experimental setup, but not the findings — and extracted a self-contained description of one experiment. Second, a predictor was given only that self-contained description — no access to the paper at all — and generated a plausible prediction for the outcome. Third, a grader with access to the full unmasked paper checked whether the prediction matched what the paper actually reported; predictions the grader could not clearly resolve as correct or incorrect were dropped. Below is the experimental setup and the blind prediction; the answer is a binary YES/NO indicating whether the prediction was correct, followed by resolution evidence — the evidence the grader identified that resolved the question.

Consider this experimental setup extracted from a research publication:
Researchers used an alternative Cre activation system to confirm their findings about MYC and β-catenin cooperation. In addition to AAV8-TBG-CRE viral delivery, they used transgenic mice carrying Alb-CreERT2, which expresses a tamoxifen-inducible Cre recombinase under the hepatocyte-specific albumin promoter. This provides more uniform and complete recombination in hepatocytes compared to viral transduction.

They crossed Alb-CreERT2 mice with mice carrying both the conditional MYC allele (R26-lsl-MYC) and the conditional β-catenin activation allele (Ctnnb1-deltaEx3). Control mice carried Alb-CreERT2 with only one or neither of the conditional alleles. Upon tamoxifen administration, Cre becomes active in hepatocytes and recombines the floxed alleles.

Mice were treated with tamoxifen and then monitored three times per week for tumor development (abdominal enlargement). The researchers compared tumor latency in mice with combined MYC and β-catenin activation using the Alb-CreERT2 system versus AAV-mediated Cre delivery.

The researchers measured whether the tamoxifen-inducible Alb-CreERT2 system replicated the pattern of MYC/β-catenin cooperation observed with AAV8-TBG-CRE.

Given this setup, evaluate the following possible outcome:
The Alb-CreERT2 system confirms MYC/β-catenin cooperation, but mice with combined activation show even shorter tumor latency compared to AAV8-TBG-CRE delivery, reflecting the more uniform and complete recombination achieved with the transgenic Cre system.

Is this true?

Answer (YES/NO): NO